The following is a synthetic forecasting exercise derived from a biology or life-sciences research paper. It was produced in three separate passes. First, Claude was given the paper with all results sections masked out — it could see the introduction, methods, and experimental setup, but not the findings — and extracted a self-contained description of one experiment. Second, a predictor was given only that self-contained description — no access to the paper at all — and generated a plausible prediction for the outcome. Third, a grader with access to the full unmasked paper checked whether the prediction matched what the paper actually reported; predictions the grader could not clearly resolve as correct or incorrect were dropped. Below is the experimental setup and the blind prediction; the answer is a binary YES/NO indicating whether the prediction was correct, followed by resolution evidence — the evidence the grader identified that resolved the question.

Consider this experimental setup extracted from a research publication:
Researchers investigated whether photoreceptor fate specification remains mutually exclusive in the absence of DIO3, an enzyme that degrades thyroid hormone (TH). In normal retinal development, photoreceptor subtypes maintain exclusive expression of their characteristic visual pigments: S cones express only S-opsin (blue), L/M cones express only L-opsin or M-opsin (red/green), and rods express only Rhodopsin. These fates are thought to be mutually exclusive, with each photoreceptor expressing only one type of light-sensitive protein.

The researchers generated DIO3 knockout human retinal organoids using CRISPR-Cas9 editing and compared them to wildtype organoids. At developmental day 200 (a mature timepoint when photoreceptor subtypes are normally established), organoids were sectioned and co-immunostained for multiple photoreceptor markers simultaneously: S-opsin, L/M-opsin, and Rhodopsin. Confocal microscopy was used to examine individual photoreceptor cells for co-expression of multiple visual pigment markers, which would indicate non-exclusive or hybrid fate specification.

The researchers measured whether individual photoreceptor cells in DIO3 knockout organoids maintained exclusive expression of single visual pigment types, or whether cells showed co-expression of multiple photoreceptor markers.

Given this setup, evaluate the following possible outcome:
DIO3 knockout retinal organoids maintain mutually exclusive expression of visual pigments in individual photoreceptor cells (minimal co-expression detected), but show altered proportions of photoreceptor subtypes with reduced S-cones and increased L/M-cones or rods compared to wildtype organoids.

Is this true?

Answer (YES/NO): NO